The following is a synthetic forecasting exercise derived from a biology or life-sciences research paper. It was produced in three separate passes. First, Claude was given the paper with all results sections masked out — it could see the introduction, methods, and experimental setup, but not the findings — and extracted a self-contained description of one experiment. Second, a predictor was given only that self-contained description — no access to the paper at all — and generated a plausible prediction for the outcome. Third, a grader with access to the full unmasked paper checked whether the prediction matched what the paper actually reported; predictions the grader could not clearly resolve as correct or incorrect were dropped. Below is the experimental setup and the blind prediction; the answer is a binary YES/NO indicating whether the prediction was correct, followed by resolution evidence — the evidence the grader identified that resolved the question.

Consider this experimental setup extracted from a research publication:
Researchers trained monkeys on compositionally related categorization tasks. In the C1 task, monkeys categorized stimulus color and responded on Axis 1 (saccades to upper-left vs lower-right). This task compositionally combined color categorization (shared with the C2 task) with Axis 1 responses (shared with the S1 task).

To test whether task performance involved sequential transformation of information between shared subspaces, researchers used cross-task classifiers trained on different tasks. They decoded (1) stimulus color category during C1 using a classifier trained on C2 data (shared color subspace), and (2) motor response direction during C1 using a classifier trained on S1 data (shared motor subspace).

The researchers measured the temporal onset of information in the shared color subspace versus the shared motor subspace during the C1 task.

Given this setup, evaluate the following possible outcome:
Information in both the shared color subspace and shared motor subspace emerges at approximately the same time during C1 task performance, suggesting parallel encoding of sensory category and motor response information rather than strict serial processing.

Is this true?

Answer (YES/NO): NO